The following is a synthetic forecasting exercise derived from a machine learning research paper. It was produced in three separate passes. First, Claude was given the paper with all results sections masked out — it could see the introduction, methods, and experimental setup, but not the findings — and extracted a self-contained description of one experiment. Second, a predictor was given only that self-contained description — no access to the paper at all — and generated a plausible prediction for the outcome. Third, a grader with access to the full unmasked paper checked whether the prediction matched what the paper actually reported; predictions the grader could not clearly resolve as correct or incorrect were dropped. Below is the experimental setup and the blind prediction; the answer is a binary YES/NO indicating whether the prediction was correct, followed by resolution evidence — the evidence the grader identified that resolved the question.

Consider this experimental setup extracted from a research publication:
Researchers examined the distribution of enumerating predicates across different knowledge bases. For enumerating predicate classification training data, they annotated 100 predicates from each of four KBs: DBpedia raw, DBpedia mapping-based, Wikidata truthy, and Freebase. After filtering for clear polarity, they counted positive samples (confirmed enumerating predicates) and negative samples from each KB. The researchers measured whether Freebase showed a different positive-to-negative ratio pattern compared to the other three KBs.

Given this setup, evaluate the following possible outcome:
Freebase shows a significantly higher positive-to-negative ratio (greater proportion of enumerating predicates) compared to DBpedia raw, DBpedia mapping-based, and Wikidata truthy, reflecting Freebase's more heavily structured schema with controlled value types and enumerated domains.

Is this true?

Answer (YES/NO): YES